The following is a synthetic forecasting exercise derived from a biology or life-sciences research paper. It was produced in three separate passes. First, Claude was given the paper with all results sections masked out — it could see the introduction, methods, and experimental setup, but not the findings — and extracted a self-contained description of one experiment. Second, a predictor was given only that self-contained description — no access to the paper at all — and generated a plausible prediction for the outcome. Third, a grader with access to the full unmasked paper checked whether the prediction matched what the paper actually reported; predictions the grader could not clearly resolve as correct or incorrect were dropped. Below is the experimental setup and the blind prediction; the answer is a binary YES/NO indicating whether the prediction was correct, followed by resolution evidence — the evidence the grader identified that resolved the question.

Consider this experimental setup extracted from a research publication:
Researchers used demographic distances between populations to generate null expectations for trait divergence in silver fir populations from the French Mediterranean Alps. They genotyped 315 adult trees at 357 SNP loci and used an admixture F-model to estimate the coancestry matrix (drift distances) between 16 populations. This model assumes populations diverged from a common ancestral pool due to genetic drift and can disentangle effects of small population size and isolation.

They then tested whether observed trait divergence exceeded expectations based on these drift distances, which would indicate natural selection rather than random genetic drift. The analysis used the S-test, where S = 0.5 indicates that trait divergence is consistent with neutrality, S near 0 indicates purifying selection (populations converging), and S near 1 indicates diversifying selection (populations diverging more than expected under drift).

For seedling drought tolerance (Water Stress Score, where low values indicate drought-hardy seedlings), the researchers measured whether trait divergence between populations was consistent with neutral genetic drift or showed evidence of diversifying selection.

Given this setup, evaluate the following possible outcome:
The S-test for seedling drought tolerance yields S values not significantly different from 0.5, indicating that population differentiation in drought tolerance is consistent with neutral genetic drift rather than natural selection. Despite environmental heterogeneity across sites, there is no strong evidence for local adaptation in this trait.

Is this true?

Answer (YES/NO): NO